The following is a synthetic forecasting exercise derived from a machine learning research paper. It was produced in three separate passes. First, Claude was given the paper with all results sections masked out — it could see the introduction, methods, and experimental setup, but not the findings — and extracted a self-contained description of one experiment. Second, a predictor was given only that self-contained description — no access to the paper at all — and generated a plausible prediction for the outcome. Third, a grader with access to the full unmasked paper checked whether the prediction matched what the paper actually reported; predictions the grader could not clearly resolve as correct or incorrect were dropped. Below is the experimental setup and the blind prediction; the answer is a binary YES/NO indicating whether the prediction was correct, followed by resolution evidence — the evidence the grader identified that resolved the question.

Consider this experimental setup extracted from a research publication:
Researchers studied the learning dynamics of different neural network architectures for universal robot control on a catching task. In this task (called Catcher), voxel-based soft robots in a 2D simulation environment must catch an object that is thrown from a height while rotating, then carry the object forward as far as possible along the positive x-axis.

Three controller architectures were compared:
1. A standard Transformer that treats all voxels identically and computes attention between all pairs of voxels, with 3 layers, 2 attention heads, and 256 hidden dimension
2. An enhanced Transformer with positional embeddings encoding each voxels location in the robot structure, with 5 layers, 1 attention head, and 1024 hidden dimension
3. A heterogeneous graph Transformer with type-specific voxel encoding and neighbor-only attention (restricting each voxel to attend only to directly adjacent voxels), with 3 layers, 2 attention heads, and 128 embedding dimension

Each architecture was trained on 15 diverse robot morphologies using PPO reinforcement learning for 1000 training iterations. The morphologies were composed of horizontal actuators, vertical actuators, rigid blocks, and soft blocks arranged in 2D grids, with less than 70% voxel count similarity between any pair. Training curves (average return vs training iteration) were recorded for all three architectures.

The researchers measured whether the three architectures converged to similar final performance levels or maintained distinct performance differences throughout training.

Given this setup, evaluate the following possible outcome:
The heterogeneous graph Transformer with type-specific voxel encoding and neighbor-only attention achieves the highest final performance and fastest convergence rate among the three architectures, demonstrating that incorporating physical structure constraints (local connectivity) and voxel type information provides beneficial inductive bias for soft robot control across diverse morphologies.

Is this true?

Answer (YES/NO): YES